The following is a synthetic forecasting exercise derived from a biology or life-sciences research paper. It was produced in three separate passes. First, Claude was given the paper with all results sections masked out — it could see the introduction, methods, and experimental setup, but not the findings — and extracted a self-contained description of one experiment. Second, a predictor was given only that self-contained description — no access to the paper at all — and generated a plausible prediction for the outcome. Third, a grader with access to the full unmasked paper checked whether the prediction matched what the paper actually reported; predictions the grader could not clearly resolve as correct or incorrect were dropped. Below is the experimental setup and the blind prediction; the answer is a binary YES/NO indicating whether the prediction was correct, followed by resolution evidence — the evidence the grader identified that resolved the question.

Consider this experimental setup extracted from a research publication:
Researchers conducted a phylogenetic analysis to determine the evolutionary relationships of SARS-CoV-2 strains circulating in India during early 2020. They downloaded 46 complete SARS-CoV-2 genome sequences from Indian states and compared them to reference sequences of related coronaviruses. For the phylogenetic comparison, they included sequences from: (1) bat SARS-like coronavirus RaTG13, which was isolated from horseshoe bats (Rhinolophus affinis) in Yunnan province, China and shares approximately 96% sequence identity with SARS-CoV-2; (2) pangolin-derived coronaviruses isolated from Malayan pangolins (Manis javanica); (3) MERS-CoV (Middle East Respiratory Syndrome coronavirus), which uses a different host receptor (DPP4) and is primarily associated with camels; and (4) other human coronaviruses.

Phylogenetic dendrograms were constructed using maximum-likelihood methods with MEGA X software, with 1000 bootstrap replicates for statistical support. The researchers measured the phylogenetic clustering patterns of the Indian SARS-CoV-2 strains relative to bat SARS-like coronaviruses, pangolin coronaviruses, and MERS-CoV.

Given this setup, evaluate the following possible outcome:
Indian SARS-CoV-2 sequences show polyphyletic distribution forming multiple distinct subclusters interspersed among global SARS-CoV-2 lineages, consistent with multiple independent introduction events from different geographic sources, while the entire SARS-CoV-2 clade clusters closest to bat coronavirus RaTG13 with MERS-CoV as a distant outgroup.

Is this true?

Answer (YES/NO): NO